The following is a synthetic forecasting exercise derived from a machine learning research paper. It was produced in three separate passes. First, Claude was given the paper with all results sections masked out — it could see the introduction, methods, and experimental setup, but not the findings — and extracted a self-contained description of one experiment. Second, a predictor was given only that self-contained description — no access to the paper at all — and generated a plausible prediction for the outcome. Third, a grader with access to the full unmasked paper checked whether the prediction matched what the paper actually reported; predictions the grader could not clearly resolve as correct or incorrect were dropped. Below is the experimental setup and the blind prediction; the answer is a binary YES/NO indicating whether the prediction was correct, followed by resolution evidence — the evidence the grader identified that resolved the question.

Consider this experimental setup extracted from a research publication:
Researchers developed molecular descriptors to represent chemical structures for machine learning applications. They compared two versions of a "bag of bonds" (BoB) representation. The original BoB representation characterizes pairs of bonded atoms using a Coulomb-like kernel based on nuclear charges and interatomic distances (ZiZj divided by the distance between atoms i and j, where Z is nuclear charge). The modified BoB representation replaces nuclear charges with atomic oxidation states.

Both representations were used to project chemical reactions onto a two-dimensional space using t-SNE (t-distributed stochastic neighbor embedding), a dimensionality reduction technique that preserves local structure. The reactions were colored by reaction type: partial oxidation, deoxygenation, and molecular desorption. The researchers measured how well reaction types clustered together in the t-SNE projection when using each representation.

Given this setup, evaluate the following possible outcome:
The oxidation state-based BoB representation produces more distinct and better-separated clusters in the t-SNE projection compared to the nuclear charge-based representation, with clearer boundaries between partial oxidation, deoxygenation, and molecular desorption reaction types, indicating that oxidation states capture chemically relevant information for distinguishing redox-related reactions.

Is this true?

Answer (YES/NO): NO